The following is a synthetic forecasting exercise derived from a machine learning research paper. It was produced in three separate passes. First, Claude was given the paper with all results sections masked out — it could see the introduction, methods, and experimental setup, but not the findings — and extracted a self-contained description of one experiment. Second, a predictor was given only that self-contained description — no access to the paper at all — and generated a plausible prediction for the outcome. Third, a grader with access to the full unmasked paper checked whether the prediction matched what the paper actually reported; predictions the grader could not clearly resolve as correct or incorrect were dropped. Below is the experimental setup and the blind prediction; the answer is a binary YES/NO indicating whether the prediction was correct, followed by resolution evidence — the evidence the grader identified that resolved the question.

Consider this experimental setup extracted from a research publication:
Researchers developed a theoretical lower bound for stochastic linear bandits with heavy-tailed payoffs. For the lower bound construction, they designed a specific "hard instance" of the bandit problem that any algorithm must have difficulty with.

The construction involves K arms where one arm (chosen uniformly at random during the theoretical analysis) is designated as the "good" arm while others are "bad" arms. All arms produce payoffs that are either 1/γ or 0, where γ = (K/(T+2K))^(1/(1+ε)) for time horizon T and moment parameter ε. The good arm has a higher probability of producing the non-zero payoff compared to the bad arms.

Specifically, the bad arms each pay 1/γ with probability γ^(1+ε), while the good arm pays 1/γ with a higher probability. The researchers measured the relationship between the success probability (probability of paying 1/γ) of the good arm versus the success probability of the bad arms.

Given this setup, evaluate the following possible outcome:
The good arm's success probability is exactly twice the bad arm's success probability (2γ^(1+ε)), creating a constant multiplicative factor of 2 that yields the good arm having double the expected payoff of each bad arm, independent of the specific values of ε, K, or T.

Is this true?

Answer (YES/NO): YES